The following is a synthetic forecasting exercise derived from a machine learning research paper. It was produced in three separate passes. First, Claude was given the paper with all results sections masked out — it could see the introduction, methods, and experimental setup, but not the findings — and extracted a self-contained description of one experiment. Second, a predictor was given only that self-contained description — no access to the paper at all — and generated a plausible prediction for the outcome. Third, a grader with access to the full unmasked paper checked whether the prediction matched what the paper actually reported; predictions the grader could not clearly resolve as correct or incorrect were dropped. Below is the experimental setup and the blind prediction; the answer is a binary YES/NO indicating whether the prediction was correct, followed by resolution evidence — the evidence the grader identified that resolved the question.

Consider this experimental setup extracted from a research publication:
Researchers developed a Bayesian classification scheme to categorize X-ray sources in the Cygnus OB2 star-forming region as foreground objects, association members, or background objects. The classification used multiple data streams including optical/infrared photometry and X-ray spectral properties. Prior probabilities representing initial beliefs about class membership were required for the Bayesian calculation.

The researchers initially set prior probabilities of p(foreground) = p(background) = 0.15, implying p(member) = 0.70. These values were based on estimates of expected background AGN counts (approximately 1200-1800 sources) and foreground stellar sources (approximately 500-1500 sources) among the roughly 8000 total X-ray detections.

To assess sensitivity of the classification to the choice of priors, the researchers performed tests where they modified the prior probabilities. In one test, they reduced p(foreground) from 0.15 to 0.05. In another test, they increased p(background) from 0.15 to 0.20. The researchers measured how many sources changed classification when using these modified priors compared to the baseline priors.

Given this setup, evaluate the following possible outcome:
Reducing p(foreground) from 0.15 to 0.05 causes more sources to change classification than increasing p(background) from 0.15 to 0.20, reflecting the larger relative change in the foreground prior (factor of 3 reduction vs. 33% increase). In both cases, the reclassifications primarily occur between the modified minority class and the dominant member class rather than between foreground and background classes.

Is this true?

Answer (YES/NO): NO